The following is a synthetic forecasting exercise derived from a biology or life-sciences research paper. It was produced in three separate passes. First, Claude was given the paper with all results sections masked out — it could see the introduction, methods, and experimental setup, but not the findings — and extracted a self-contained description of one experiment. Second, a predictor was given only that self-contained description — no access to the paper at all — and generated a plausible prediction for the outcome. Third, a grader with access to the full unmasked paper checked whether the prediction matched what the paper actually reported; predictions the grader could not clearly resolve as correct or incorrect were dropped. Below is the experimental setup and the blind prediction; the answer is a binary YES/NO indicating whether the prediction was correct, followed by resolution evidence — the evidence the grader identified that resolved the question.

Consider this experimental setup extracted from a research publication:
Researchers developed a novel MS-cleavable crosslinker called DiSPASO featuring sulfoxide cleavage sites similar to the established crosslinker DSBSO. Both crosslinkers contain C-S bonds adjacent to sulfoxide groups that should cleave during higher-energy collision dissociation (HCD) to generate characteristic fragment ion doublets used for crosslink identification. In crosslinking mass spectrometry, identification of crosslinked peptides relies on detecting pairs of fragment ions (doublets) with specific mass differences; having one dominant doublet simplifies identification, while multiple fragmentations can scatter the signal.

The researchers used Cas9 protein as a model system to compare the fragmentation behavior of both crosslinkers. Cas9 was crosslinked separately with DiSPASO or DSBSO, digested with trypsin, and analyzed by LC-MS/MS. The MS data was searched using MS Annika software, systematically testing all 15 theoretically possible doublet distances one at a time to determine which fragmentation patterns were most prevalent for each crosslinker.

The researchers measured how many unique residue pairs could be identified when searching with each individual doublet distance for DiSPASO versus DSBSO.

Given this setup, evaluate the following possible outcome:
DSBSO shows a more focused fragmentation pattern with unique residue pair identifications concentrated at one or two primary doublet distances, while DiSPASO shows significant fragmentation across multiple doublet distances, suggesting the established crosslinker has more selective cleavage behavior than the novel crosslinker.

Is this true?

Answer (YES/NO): YES